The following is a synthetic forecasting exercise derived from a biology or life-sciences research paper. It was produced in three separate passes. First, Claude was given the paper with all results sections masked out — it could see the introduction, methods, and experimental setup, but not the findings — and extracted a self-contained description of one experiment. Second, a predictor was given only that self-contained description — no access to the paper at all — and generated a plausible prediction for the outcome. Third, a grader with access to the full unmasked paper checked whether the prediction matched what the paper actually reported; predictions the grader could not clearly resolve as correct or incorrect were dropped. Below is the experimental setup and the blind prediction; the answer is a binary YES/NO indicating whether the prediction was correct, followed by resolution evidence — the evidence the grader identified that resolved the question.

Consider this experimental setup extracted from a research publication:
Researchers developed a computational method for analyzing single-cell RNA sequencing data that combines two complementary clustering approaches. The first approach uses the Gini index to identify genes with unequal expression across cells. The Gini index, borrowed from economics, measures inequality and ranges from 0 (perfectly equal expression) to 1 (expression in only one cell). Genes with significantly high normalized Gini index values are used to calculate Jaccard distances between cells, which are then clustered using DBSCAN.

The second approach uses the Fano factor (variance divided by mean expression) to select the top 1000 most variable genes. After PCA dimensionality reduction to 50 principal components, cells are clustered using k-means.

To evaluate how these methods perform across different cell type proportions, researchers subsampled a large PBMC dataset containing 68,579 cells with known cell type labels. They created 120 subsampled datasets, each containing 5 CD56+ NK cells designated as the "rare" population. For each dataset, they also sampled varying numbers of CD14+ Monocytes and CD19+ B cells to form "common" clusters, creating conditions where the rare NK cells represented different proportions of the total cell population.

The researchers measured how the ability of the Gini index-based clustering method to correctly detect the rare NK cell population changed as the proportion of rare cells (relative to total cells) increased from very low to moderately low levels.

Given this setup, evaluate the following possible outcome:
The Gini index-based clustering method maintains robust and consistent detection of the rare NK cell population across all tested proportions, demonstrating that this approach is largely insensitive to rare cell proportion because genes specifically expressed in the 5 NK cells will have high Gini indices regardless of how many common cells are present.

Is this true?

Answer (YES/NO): NO